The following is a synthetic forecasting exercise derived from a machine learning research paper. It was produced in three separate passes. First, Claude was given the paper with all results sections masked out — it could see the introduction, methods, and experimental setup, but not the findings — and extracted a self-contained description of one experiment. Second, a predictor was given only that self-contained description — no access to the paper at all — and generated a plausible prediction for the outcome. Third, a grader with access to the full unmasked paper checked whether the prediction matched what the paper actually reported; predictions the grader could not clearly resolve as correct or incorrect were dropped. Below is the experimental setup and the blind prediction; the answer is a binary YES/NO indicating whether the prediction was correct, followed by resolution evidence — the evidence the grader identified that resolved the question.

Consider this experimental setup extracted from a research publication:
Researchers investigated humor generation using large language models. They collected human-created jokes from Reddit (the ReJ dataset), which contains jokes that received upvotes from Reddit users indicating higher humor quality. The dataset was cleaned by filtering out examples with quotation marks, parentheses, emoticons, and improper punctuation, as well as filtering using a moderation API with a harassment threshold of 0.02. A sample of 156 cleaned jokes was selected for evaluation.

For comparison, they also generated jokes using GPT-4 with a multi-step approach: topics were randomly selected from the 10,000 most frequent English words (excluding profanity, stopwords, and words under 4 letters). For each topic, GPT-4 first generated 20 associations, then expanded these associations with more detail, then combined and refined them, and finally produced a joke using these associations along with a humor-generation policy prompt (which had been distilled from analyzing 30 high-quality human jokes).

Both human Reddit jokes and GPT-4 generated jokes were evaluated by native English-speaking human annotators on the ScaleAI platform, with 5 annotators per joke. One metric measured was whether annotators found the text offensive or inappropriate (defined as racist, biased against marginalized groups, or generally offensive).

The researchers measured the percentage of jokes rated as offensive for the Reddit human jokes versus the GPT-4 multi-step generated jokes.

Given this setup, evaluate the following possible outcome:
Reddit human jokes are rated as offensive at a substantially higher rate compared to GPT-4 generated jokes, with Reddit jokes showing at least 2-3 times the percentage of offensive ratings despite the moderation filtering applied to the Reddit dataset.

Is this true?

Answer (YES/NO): NO